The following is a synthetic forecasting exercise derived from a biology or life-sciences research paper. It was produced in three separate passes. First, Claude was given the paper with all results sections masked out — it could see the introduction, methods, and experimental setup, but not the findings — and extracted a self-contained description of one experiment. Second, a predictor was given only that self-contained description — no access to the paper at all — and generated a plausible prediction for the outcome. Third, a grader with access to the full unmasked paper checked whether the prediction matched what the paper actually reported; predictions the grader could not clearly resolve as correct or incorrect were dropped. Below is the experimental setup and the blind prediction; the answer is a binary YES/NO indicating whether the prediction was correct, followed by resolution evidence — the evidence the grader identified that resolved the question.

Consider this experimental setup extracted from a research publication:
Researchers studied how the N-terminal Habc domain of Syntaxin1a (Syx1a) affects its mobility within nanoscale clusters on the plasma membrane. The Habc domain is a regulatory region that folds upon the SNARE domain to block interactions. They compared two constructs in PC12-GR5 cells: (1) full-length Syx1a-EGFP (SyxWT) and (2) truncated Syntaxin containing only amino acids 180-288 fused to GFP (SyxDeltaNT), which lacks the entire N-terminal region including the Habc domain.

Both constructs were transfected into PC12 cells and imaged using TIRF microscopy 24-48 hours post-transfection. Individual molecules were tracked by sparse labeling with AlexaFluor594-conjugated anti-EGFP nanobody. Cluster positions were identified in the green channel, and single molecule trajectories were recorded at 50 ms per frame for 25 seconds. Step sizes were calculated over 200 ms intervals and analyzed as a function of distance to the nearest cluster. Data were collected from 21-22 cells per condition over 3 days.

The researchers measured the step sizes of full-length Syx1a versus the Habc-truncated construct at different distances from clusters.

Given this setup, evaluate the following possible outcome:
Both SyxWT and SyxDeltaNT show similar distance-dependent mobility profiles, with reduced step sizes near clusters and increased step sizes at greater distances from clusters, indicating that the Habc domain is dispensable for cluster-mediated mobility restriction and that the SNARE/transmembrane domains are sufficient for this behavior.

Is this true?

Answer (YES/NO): NO